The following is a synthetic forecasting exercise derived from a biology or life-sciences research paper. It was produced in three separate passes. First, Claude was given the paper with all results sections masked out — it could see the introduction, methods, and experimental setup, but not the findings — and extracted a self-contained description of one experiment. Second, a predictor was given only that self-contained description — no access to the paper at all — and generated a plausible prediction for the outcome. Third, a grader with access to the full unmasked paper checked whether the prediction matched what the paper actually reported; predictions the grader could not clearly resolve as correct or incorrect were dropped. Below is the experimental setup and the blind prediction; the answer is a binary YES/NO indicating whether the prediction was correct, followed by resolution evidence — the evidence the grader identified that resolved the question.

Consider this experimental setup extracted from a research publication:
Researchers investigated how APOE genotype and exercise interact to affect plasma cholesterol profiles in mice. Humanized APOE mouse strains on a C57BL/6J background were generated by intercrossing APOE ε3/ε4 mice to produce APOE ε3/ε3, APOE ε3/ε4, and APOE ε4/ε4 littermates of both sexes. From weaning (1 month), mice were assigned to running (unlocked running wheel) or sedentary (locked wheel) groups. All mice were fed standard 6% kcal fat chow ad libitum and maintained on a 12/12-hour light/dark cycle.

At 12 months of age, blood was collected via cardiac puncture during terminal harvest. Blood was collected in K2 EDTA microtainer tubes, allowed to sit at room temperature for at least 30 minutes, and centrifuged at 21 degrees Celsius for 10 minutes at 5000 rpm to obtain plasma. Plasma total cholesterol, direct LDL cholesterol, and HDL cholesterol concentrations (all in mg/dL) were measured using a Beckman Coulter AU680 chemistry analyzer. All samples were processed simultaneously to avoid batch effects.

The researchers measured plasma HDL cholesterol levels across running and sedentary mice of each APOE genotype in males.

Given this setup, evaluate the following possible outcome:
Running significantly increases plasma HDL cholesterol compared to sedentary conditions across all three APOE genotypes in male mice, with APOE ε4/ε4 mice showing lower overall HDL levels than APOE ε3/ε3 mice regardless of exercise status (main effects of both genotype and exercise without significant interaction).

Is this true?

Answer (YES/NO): NO